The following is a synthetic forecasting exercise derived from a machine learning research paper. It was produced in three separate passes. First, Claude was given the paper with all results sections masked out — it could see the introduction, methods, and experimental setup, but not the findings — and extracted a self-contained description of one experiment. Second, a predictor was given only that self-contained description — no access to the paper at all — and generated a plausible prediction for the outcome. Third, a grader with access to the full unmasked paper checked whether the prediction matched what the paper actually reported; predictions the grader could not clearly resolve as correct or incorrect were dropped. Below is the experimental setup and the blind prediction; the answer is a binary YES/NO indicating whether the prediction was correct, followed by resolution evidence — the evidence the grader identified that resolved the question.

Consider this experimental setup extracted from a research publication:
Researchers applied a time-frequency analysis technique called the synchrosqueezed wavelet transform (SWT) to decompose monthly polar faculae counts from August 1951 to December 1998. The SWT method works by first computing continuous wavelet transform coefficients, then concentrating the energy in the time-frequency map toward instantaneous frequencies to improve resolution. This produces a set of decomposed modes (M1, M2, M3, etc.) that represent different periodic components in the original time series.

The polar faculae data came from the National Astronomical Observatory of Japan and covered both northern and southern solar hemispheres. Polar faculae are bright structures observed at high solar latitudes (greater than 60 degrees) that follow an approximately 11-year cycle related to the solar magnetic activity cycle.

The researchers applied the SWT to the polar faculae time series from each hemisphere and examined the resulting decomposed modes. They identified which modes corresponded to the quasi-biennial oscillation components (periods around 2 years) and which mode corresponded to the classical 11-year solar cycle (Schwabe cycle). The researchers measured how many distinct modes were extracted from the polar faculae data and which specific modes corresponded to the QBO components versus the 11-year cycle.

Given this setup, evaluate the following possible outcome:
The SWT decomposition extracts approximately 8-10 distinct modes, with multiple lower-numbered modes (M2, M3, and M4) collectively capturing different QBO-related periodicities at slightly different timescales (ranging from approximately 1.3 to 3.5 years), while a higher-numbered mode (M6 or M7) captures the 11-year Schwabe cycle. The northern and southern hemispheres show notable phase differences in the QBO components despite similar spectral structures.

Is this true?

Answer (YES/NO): NO